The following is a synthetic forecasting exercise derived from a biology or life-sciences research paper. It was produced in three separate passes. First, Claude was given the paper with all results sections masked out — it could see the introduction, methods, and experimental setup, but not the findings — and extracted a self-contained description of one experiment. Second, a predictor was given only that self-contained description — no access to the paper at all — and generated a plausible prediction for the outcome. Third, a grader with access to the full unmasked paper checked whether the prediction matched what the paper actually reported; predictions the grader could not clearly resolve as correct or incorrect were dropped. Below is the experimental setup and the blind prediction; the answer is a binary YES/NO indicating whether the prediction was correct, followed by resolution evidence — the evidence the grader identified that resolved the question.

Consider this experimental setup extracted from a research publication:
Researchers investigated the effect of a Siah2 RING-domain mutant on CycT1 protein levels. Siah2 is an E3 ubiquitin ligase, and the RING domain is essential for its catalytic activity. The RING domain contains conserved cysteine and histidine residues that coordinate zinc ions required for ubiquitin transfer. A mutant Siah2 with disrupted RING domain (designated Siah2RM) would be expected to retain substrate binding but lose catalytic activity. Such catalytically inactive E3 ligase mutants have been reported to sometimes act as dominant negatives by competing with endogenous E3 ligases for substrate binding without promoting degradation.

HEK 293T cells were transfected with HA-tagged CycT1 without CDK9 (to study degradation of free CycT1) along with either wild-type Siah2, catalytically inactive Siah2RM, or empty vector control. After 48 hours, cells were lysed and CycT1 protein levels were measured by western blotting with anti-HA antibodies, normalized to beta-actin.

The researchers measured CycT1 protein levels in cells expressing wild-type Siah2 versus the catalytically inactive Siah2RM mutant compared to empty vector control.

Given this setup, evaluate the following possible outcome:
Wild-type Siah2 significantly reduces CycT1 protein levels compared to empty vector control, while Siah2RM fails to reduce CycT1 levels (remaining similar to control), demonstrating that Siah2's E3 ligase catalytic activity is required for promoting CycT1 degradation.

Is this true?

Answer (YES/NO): NO